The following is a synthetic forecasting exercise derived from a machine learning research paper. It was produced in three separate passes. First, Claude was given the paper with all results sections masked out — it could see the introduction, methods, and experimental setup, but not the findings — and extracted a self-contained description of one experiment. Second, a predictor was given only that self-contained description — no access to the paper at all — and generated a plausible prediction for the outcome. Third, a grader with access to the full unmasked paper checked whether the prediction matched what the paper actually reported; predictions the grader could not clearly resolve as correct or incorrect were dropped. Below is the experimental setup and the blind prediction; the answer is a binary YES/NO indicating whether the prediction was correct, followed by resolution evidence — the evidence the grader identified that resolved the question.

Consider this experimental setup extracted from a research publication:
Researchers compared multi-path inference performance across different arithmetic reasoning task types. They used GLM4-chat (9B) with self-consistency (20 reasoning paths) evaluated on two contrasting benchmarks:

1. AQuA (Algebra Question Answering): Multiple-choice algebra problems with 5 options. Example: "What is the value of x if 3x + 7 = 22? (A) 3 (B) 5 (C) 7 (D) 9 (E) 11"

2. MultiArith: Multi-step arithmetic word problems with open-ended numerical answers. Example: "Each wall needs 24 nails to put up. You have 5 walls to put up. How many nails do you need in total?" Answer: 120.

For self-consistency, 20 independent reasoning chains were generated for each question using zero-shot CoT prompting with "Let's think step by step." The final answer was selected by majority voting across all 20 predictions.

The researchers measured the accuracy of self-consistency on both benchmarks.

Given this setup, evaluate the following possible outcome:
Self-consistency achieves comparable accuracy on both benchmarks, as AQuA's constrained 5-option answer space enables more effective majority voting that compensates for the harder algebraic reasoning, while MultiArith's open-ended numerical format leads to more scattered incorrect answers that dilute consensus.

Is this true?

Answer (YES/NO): NO